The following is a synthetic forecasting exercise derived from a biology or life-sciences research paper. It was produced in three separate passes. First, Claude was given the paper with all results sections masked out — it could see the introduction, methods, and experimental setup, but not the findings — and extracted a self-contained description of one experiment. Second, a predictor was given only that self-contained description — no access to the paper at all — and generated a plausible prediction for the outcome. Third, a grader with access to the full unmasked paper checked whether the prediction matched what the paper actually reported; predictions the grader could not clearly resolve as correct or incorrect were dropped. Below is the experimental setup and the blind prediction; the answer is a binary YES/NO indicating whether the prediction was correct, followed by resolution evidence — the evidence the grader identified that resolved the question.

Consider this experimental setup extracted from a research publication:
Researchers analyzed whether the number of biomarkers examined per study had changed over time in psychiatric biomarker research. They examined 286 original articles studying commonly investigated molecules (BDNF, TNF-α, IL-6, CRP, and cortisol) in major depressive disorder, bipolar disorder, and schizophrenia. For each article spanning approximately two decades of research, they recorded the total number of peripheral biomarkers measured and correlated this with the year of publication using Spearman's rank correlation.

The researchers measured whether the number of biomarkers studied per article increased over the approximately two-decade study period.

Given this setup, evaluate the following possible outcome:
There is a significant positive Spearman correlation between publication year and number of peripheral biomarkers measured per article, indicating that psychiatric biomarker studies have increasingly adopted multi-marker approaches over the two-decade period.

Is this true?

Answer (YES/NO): NO